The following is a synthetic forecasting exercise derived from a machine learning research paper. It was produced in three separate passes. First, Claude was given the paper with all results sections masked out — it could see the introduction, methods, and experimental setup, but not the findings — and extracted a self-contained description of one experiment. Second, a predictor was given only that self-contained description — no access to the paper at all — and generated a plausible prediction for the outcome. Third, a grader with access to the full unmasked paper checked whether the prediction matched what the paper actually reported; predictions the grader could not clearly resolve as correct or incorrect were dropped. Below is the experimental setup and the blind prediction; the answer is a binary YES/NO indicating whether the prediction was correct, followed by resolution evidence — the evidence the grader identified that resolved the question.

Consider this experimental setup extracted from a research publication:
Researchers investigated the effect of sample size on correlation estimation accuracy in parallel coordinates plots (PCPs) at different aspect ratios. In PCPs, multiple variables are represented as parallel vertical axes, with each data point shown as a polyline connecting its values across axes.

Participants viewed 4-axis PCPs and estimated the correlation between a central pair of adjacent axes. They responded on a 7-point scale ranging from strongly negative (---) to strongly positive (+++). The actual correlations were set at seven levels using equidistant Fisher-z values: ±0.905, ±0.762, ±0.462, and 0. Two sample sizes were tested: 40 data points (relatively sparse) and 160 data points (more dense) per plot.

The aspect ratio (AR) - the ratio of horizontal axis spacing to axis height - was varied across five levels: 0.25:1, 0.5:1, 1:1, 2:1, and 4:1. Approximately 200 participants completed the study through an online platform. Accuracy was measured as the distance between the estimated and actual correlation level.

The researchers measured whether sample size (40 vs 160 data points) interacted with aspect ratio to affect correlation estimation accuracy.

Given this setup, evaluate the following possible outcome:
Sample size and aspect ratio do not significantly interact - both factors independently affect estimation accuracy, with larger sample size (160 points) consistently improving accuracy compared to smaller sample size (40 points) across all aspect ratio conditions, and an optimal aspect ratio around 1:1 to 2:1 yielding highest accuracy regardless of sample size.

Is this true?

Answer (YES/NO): NO